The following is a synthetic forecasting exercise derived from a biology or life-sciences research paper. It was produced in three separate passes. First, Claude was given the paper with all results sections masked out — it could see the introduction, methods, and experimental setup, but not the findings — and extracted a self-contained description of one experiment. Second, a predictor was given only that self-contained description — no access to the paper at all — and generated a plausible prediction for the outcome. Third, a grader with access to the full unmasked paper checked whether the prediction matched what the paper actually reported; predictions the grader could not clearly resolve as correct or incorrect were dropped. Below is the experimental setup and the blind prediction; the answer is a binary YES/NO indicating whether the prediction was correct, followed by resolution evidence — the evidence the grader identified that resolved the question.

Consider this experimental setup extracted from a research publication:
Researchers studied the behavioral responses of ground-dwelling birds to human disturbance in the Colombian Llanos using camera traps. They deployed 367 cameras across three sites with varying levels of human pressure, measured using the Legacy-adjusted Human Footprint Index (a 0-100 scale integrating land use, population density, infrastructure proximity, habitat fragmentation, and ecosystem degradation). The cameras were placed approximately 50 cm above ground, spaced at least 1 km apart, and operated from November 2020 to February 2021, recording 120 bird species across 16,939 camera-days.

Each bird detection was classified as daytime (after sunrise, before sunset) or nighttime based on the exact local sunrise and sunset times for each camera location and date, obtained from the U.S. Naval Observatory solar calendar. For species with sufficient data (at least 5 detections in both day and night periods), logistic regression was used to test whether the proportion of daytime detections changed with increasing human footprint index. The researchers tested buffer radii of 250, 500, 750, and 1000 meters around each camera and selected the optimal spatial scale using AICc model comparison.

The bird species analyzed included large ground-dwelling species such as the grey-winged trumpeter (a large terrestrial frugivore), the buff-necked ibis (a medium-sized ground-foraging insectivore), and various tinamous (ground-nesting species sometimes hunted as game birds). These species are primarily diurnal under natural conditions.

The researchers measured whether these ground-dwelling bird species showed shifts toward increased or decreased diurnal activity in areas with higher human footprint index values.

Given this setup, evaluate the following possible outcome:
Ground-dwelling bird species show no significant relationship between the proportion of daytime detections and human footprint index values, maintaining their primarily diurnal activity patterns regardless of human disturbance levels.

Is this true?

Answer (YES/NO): NO